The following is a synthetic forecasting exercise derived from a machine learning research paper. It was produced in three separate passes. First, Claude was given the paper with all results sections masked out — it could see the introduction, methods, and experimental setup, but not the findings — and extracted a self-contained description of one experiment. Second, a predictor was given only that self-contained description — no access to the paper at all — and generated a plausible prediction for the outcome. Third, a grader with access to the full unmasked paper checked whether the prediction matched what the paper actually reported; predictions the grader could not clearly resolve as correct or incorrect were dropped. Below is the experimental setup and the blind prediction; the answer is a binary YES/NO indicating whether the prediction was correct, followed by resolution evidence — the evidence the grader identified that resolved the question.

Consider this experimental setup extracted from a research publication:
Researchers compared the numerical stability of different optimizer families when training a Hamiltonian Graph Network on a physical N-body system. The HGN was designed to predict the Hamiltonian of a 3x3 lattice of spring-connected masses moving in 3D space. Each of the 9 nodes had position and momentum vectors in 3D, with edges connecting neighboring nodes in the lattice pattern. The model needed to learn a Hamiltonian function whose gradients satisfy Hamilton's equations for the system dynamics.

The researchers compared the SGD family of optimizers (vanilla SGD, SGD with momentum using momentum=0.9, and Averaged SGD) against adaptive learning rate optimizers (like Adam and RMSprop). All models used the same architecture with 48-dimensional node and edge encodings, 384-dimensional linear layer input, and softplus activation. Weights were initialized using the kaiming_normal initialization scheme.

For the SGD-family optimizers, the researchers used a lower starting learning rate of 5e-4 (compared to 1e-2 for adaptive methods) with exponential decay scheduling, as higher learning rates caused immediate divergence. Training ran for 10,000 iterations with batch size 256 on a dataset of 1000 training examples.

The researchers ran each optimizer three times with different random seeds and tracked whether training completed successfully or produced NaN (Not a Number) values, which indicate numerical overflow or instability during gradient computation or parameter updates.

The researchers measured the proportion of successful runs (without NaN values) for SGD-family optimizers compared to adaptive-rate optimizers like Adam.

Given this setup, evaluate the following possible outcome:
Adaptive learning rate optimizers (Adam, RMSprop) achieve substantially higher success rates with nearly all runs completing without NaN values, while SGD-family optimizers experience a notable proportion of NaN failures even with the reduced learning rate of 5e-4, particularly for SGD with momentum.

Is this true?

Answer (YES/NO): NO